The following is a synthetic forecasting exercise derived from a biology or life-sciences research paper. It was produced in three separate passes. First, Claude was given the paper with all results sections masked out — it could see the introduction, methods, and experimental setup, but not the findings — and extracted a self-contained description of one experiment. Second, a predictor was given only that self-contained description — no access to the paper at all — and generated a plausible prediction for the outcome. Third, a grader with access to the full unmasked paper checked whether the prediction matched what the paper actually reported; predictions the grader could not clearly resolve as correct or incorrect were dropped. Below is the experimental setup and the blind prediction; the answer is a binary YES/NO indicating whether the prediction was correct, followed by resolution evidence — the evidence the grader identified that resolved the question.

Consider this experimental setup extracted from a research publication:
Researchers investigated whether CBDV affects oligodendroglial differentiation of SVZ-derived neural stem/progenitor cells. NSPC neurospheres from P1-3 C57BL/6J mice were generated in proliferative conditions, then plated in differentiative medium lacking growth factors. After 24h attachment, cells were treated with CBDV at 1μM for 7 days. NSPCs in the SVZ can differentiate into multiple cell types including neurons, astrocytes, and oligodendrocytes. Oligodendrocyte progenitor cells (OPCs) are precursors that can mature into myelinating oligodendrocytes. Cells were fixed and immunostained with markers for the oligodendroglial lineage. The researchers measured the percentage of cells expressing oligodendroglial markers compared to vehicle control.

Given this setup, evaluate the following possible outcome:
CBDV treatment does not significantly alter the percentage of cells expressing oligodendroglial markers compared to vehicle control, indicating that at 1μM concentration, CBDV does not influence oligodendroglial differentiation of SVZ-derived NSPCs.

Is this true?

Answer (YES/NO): NO